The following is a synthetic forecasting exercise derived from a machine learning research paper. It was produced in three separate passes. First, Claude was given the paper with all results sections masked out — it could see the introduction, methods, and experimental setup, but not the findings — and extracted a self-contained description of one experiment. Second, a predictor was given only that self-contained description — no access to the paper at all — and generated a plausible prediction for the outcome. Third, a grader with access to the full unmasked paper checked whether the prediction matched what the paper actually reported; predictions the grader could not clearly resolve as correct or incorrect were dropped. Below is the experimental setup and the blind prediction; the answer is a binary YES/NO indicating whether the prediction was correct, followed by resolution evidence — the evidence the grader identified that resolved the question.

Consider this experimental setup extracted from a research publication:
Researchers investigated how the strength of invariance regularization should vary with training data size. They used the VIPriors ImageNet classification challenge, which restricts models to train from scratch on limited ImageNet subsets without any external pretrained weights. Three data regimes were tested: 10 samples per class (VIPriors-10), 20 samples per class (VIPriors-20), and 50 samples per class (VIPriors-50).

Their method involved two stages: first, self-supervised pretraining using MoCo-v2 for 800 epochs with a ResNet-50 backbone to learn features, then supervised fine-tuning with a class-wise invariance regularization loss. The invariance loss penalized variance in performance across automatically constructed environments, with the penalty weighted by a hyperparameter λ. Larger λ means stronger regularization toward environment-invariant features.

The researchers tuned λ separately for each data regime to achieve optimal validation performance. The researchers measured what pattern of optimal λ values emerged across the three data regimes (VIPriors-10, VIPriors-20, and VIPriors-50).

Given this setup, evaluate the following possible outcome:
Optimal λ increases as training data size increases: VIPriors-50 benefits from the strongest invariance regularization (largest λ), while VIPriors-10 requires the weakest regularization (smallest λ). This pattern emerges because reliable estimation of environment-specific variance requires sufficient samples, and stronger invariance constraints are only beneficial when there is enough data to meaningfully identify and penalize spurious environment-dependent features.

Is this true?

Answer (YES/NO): NO